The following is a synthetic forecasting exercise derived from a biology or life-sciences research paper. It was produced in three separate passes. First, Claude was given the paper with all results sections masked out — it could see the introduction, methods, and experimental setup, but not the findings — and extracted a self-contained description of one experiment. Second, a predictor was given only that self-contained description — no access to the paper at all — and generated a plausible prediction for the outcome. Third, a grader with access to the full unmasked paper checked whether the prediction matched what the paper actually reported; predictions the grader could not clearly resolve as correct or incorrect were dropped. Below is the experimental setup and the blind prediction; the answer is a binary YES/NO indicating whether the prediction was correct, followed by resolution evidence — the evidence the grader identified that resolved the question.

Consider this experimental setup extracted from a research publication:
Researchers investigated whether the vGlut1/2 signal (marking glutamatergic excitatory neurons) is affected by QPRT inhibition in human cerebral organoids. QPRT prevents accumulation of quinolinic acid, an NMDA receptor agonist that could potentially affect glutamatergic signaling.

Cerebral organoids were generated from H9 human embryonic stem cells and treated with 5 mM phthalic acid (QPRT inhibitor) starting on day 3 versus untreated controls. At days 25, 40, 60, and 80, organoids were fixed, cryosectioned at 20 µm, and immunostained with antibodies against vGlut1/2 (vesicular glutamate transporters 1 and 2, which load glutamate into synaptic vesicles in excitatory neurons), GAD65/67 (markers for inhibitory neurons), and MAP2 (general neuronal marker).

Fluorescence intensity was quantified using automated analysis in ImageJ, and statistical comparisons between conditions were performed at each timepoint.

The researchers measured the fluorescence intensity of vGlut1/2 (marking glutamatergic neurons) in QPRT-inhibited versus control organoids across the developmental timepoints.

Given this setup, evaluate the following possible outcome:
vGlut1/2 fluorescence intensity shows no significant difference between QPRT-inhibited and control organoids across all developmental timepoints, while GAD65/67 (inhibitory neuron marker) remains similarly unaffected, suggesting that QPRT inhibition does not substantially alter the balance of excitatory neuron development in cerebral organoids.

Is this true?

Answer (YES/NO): NO